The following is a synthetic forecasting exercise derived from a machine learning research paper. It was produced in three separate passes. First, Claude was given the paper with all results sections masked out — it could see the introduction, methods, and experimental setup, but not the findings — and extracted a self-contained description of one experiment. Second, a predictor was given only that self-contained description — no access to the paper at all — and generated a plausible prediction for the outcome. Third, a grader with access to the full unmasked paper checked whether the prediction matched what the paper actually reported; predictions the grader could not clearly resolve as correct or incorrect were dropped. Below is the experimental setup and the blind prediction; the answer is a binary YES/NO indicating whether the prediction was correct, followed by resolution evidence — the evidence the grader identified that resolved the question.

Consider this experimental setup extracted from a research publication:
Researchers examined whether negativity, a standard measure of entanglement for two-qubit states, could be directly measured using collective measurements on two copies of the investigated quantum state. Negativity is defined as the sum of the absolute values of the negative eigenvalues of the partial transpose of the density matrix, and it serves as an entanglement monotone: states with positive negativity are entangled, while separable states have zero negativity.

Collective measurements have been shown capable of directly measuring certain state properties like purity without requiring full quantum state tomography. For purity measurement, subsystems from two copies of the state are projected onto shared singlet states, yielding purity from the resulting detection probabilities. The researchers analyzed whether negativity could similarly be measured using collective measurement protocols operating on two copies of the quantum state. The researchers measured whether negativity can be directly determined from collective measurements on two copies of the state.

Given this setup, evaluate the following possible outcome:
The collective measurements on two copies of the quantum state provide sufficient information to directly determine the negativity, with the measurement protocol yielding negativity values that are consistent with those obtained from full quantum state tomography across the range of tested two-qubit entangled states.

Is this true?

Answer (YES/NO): NO